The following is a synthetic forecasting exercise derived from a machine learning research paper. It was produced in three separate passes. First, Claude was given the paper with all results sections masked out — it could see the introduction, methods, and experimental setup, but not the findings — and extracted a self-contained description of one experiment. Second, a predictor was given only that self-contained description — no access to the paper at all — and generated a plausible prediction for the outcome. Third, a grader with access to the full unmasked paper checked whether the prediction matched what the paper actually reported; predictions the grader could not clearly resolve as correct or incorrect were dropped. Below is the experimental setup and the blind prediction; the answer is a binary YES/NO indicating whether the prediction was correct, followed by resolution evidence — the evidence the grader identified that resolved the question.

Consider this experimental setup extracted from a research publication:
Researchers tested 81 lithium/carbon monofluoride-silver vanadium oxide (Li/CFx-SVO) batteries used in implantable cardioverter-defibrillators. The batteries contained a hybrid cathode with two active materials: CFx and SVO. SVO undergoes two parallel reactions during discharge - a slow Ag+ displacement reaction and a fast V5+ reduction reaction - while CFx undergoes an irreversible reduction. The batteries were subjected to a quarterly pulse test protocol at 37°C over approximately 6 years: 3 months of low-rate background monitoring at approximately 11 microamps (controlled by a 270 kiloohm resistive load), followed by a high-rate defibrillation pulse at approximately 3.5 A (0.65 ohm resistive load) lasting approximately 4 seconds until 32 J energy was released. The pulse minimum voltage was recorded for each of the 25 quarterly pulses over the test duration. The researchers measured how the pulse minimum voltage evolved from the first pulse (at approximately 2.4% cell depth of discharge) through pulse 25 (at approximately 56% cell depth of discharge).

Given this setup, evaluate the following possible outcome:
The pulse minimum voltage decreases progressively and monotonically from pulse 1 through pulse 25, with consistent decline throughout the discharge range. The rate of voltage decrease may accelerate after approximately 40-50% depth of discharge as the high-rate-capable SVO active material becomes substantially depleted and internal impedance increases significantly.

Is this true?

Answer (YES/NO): NO